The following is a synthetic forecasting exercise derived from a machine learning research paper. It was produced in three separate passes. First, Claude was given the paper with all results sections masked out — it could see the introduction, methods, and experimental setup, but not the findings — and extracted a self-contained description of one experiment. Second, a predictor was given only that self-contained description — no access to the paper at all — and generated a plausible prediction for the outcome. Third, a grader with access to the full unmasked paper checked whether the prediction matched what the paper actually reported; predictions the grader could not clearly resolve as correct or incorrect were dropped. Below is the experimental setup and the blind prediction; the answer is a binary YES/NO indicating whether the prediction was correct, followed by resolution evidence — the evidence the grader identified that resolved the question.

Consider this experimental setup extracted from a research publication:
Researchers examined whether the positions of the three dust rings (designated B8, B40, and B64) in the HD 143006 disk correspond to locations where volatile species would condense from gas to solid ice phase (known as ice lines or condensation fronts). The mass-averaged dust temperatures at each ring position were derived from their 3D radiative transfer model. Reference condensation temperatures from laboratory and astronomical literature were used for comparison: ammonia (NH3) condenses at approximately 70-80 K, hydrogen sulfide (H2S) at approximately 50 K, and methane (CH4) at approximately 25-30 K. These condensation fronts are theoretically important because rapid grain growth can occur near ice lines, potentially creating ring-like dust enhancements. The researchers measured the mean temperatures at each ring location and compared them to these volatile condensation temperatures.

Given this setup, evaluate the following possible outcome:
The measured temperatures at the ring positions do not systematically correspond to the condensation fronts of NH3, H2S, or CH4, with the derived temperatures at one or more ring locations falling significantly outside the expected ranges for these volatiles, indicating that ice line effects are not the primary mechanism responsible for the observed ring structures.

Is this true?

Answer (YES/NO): NO